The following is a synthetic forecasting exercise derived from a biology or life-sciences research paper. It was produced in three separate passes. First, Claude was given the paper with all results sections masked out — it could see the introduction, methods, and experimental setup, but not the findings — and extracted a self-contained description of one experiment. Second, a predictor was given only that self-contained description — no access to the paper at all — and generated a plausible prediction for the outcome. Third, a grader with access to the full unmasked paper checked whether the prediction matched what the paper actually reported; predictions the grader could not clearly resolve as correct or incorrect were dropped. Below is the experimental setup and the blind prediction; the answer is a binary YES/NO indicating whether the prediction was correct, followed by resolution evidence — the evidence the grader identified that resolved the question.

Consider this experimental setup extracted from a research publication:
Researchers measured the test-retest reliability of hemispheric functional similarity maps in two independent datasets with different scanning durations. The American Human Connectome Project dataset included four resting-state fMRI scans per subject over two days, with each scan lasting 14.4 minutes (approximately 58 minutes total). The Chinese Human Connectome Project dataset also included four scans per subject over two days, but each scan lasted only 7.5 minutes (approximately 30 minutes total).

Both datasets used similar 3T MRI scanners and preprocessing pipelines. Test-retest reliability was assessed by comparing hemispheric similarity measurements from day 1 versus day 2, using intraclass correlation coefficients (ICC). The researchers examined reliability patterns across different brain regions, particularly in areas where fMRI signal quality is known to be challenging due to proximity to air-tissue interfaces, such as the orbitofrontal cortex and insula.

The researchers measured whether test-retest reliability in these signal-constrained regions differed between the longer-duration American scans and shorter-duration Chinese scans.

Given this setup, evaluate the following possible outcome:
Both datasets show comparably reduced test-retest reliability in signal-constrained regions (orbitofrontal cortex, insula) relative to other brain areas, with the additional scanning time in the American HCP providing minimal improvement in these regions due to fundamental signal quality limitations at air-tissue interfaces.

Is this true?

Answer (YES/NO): NO